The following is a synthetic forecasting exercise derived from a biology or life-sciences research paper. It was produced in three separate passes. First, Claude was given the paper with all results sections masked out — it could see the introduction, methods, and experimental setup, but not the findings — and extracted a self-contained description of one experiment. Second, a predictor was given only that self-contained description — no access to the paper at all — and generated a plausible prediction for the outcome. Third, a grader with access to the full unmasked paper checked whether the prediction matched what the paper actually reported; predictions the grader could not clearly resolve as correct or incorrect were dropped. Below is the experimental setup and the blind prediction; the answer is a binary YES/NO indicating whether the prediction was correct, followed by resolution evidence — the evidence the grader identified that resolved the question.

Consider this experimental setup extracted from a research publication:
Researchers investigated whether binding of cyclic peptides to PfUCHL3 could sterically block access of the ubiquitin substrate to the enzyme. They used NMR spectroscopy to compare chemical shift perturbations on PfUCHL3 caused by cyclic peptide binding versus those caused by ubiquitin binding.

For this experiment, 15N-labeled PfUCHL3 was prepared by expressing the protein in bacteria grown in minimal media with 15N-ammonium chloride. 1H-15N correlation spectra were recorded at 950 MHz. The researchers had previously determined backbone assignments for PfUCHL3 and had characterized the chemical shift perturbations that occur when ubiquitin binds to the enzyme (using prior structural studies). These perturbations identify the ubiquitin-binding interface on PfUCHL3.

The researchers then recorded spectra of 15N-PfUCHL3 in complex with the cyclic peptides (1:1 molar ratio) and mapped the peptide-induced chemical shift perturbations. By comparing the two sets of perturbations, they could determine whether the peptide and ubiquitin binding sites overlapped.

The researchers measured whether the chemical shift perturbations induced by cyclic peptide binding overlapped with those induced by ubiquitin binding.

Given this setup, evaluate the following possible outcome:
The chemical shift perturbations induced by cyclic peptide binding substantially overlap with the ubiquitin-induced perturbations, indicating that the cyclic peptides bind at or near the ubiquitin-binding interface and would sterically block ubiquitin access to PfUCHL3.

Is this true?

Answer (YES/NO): YES